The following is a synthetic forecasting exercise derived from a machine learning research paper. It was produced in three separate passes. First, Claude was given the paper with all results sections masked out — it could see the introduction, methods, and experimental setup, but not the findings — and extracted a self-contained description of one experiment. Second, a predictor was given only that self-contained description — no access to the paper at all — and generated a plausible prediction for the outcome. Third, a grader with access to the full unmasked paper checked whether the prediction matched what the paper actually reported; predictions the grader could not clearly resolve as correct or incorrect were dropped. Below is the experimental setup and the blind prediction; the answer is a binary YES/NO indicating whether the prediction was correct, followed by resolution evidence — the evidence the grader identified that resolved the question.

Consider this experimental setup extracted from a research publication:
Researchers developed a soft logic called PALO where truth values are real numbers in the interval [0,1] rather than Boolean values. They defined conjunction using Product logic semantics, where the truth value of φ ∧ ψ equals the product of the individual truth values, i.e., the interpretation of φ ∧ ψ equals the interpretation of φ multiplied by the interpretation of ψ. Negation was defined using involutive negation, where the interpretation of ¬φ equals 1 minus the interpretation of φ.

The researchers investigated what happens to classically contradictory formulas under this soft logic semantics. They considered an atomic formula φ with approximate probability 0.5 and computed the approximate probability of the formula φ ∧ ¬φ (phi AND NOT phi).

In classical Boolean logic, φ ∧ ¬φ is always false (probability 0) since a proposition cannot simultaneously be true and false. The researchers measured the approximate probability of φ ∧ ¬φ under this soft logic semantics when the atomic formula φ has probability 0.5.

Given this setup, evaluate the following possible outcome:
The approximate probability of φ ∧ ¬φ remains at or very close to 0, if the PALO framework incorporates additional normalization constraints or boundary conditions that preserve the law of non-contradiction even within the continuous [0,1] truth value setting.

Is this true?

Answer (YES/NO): NO